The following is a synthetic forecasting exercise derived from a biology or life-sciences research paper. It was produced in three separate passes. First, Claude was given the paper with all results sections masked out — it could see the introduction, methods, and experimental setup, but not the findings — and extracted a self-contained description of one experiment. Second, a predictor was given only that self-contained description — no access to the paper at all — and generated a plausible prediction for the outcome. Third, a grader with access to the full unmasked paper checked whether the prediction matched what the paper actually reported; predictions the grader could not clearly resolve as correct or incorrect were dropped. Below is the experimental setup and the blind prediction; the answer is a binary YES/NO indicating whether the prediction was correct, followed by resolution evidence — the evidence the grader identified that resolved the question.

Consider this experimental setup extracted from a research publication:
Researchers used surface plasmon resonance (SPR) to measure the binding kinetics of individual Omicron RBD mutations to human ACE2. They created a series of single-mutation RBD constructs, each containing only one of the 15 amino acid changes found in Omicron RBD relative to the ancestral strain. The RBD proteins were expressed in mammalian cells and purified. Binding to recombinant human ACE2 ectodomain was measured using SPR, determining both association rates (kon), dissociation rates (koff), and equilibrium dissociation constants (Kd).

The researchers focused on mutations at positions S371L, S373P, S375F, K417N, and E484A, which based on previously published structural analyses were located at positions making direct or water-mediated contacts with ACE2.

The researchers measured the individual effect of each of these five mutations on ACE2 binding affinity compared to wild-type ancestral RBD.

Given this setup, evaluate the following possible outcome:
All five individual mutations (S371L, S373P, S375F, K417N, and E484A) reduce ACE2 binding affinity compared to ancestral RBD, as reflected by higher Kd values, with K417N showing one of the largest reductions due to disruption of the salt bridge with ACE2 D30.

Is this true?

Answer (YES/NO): NO